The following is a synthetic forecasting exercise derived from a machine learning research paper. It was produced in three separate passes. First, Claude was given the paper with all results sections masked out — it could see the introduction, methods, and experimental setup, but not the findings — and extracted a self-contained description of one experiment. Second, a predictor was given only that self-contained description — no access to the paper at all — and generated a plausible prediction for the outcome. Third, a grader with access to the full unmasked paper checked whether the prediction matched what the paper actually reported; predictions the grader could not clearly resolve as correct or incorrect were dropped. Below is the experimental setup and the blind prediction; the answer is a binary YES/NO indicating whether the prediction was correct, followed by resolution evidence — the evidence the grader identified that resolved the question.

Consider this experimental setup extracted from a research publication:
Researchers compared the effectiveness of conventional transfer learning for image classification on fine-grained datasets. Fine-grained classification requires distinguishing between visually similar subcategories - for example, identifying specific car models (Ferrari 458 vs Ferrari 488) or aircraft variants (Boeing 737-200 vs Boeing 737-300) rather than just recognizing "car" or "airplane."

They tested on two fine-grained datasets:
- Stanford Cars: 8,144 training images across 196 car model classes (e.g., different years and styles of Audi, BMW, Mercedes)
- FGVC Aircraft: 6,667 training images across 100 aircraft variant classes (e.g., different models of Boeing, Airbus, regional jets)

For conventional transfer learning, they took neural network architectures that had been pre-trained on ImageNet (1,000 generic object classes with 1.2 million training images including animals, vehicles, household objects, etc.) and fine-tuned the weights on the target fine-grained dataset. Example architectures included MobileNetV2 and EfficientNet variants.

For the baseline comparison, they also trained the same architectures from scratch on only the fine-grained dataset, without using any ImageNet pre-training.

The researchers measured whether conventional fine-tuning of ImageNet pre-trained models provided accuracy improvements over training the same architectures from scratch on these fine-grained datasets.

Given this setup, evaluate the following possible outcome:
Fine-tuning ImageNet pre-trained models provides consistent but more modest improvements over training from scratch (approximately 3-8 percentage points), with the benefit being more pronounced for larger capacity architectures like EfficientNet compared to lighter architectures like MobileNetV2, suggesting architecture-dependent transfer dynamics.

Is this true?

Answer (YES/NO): NO